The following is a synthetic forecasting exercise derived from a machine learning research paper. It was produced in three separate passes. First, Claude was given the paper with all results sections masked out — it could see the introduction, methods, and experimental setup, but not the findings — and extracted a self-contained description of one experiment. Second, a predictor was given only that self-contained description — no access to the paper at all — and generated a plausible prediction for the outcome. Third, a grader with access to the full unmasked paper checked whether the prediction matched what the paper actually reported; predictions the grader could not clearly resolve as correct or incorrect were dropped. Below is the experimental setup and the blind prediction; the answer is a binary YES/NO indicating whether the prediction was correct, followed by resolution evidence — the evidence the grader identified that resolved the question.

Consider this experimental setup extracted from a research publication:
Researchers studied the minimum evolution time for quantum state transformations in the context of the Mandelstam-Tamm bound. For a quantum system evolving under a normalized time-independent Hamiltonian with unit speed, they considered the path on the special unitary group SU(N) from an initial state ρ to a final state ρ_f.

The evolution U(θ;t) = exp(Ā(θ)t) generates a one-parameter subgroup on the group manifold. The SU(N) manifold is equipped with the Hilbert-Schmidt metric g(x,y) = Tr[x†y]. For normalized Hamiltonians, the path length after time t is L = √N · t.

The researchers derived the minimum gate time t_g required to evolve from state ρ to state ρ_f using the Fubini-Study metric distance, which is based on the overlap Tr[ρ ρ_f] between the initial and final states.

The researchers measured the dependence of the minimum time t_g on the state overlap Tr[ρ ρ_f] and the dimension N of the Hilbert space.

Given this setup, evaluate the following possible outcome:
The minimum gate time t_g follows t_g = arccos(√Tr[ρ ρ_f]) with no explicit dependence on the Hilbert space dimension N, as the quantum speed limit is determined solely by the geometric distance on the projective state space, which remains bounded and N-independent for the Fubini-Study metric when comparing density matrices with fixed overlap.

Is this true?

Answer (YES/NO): NO